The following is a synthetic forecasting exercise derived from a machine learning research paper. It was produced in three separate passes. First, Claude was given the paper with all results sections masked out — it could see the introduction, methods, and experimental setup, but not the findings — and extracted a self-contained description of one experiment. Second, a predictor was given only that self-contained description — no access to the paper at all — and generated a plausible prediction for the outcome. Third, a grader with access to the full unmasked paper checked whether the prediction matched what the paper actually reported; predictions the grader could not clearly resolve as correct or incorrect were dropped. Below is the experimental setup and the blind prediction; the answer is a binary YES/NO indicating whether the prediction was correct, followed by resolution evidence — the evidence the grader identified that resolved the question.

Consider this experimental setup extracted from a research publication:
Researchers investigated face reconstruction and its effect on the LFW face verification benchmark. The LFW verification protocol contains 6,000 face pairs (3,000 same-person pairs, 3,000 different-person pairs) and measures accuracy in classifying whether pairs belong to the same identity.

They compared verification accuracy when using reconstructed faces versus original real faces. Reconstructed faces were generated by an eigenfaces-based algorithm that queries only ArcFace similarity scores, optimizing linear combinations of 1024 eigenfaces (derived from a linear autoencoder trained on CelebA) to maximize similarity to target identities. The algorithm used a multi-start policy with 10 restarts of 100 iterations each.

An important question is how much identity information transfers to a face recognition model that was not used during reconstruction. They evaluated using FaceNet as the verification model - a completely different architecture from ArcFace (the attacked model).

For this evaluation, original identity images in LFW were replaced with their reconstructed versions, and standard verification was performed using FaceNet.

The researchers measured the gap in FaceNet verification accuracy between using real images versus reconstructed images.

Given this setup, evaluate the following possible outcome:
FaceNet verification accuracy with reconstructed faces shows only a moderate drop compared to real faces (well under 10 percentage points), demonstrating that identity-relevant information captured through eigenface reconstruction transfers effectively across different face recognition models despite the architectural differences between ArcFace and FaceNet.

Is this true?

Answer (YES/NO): YES